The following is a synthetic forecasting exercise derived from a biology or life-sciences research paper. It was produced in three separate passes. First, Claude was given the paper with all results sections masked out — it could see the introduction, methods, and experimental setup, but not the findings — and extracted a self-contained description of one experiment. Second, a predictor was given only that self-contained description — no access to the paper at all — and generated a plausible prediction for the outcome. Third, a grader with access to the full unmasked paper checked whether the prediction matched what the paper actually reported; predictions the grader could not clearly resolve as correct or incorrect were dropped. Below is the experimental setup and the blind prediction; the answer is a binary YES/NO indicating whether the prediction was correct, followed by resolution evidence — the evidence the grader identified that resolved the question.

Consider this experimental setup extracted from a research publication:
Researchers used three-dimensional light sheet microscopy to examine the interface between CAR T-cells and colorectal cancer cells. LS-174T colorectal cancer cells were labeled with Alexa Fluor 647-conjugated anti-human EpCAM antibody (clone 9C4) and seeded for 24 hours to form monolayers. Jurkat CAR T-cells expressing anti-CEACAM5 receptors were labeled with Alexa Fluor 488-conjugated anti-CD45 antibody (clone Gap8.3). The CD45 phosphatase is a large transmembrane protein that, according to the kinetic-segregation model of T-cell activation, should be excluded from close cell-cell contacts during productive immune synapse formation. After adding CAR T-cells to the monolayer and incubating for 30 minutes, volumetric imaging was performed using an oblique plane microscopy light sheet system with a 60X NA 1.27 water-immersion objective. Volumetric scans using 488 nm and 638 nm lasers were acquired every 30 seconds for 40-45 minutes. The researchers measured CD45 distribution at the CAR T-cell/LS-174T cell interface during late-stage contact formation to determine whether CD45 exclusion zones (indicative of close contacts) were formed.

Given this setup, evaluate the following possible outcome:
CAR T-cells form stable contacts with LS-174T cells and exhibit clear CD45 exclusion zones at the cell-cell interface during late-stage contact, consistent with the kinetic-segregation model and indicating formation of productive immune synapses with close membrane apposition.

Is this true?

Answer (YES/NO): YES